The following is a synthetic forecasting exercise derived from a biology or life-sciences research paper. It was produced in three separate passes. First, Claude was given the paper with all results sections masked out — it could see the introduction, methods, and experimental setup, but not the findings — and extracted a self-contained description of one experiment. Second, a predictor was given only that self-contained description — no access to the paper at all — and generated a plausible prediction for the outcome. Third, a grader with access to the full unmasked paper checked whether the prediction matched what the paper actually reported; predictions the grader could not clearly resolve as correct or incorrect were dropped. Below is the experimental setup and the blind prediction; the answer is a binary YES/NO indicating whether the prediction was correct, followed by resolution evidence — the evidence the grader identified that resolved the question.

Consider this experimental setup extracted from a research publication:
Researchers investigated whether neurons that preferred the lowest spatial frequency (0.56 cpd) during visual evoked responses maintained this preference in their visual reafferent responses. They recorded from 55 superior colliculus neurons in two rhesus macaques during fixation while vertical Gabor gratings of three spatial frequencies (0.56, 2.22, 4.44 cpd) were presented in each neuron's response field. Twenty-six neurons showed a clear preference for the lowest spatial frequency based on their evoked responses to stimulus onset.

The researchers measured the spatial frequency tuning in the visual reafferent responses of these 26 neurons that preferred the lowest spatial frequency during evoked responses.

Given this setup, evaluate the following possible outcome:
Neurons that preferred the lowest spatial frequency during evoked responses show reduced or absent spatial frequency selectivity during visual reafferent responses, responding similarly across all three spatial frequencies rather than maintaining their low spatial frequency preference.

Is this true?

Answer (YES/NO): NO